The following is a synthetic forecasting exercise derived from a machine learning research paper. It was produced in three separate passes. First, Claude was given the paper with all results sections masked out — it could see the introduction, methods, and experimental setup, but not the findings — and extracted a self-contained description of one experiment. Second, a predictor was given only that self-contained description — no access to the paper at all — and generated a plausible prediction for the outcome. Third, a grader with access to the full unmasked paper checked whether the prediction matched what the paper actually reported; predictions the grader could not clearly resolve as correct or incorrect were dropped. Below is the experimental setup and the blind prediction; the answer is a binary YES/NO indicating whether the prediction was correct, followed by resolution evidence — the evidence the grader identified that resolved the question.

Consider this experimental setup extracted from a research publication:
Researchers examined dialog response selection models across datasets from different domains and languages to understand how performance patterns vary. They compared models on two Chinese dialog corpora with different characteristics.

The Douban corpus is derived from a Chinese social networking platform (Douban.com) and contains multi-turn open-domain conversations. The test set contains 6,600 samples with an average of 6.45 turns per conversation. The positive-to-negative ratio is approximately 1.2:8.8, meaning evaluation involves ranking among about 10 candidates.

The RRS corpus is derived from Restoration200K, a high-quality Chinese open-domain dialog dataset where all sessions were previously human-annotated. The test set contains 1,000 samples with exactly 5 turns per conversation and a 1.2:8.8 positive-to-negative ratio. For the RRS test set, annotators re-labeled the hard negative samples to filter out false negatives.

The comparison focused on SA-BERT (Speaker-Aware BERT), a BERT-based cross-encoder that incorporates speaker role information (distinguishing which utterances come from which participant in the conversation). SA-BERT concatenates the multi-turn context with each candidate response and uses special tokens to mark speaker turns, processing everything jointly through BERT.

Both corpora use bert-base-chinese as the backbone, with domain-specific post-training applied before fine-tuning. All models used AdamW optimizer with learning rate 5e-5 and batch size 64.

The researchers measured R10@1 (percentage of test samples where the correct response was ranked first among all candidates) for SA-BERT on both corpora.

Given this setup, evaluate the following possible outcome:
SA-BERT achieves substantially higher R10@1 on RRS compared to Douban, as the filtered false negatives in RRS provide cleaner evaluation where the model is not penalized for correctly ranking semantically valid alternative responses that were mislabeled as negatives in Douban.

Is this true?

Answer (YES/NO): YES